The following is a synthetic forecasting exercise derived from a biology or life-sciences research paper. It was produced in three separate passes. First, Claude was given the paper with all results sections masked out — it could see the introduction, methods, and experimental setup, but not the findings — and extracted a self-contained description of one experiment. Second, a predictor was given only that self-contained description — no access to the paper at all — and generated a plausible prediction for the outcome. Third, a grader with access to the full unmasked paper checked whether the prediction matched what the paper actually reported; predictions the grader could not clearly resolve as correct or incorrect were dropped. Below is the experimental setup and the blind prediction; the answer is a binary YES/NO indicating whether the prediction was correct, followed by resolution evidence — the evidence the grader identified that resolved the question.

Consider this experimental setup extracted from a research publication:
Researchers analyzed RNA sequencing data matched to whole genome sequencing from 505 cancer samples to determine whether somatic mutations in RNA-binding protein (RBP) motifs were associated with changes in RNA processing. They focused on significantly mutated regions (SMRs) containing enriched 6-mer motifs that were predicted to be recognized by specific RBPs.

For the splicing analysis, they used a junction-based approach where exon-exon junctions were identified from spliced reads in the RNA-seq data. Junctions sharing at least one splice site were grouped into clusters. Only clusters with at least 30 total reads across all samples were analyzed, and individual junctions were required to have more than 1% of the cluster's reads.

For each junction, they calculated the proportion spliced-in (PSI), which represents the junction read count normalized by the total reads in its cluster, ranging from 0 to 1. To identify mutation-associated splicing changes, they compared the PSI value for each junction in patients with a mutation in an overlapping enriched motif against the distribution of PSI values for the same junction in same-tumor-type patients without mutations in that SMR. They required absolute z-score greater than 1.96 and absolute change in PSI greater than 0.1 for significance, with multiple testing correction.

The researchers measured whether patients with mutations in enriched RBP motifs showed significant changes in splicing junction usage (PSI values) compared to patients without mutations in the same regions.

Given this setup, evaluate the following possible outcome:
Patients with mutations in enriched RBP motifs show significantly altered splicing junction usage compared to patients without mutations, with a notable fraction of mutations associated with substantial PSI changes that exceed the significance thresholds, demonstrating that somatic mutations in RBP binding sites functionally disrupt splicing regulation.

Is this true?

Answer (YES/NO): NO